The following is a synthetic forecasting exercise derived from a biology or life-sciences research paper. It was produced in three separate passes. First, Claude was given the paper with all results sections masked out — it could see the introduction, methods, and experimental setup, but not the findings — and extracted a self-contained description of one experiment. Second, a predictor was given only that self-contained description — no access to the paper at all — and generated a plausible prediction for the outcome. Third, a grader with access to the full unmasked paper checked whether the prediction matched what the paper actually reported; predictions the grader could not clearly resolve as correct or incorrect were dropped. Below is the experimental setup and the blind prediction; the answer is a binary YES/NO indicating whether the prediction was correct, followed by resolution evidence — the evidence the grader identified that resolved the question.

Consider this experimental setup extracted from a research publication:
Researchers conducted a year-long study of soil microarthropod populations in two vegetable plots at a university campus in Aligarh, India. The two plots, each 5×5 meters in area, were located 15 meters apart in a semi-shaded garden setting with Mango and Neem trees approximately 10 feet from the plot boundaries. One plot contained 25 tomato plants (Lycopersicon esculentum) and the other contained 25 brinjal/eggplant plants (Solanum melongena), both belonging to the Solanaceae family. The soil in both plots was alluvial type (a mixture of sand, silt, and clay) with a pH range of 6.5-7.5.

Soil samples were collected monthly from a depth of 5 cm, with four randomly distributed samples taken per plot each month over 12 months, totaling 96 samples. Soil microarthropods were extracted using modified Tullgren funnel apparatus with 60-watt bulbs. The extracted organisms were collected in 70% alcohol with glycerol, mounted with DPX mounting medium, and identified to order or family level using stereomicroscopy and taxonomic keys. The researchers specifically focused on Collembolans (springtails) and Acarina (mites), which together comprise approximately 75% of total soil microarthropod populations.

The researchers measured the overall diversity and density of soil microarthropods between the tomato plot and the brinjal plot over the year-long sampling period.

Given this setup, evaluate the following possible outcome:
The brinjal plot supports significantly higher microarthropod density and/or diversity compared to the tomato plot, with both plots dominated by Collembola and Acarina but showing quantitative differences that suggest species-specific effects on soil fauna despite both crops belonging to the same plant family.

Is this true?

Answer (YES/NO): YES